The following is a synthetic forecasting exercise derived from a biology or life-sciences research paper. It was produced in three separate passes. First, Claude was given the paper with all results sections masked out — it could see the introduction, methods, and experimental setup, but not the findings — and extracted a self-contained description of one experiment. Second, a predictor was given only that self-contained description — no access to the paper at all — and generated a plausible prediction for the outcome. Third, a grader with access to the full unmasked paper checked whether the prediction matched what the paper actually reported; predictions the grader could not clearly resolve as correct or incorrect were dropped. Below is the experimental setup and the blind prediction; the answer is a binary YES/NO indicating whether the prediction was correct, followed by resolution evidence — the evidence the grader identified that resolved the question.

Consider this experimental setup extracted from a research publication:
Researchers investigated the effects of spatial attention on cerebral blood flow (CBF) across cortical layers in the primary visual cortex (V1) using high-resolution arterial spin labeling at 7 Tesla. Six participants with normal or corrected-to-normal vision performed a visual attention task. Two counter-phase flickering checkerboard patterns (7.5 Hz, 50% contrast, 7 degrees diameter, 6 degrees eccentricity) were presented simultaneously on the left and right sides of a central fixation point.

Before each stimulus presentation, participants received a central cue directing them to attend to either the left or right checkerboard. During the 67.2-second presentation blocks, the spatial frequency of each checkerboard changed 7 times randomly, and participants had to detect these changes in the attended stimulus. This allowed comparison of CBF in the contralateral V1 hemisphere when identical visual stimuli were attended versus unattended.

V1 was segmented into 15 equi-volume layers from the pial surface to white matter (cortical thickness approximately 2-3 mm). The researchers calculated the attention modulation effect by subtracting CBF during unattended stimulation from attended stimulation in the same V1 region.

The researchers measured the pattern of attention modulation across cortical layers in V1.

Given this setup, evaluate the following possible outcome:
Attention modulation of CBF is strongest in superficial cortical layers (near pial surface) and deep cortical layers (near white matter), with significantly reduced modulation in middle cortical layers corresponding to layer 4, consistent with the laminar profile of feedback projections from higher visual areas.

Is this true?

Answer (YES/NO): YES